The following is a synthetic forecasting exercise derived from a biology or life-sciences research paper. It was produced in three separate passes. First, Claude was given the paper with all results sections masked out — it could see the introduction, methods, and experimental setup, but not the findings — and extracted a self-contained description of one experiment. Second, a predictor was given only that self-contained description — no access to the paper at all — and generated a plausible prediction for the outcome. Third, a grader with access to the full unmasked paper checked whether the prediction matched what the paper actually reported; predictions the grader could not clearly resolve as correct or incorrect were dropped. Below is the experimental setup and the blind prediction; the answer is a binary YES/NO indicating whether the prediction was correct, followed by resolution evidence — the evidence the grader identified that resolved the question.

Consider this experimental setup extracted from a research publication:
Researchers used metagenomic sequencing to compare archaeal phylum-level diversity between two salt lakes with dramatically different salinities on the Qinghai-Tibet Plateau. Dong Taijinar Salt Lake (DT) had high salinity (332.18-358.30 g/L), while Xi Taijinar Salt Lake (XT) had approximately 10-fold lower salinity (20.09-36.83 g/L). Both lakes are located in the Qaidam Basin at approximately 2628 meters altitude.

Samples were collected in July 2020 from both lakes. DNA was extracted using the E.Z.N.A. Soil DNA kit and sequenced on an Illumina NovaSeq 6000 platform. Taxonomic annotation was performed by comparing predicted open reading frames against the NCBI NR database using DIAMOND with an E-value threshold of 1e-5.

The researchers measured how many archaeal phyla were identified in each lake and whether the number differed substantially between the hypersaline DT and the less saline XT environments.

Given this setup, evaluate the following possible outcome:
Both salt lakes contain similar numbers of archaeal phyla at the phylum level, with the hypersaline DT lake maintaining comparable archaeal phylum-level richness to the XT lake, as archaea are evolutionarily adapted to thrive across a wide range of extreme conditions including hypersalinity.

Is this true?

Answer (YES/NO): YES